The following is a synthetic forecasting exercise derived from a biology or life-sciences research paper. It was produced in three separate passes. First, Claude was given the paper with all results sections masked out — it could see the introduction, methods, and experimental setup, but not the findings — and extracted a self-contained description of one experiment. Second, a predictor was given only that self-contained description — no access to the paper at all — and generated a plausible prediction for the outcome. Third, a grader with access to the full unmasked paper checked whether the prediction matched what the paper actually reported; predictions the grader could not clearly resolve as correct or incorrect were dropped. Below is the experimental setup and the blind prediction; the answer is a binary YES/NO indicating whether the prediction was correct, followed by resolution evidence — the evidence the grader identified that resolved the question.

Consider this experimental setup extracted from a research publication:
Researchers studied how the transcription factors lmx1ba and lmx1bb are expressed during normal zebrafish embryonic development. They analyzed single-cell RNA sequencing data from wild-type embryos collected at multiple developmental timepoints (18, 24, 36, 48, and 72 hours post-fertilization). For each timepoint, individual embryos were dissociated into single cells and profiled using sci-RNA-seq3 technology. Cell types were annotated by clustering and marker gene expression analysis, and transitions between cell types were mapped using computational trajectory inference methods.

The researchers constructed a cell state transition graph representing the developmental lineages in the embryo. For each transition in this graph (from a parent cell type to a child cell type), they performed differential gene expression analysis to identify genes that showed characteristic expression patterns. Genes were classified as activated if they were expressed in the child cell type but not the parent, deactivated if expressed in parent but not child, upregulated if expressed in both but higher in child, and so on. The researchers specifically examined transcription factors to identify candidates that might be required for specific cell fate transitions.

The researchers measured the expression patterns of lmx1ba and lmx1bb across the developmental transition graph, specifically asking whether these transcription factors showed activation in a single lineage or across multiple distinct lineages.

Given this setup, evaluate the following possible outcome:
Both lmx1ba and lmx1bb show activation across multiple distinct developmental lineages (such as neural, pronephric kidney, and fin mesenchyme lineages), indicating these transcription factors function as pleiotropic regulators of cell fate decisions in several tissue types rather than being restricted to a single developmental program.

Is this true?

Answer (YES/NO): YES